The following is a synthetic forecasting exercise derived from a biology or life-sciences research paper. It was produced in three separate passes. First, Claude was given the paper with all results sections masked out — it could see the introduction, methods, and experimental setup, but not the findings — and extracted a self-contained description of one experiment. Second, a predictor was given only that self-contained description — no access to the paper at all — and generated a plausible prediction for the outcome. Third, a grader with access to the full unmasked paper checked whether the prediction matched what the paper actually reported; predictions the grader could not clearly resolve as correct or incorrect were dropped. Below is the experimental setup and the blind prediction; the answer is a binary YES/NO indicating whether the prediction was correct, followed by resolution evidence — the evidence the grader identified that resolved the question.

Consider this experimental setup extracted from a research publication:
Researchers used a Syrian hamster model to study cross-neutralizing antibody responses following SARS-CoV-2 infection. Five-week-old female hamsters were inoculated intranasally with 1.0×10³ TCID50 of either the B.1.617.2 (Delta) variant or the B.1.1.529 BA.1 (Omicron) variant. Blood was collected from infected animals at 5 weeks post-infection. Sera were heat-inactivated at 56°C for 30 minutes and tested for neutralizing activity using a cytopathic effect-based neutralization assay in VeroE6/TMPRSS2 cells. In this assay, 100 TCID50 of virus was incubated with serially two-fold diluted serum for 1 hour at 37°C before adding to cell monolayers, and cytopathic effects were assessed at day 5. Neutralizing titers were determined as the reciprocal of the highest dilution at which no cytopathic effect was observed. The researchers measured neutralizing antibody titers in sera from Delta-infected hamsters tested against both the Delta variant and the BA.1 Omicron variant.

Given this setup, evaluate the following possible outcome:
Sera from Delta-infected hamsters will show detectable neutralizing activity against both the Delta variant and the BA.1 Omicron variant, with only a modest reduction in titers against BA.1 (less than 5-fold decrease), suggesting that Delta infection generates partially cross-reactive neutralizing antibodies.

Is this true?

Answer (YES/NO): NO